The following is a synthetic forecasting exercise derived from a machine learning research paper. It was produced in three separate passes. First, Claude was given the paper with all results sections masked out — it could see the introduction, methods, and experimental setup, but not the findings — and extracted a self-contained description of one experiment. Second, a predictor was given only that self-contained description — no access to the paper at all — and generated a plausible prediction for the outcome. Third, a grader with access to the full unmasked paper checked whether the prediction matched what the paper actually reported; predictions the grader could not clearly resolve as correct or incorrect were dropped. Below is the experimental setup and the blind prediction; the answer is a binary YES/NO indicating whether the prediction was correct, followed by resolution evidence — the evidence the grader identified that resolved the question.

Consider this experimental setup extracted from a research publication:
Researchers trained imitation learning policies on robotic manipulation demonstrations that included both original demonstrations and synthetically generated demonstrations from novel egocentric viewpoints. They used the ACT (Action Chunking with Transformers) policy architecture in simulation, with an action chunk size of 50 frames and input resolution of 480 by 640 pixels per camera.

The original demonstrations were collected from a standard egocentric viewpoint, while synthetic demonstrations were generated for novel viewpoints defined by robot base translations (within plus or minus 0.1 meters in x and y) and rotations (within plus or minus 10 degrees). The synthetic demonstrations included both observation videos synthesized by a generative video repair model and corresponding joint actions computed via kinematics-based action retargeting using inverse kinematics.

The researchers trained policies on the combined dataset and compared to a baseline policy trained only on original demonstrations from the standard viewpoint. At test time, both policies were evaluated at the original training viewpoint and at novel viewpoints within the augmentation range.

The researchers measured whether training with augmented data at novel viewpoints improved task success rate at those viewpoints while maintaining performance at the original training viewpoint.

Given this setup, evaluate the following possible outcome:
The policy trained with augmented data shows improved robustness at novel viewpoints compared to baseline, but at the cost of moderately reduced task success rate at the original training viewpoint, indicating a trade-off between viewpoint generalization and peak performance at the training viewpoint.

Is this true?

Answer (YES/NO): NO